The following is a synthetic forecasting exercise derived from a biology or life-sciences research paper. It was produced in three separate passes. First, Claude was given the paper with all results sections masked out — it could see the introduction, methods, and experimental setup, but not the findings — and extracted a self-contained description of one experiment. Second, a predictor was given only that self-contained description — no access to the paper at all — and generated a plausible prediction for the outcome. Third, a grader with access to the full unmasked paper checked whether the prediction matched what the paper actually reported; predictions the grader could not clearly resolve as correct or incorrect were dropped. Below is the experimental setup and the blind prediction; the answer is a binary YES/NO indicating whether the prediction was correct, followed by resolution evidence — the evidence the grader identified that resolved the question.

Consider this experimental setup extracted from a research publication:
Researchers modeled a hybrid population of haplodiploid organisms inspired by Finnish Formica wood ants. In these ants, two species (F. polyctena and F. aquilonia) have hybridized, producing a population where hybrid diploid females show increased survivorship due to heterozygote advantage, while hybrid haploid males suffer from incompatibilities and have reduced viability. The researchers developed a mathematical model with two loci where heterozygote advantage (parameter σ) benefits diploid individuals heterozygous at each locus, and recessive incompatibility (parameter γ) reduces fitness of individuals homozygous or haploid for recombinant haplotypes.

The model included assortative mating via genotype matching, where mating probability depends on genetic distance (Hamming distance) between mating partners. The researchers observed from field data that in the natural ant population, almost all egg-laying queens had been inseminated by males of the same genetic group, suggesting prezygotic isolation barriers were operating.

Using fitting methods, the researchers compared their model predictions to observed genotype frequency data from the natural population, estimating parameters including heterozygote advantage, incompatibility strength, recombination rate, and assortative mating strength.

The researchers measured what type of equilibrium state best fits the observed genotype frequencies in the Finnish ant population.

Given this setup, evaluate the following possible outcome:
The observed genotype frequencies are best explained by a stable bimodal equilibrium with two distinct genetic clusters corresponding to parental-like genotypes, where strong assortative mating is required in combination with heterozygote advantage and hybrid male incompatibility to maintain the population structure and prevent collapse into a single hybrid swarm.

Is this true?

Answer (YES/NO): NO